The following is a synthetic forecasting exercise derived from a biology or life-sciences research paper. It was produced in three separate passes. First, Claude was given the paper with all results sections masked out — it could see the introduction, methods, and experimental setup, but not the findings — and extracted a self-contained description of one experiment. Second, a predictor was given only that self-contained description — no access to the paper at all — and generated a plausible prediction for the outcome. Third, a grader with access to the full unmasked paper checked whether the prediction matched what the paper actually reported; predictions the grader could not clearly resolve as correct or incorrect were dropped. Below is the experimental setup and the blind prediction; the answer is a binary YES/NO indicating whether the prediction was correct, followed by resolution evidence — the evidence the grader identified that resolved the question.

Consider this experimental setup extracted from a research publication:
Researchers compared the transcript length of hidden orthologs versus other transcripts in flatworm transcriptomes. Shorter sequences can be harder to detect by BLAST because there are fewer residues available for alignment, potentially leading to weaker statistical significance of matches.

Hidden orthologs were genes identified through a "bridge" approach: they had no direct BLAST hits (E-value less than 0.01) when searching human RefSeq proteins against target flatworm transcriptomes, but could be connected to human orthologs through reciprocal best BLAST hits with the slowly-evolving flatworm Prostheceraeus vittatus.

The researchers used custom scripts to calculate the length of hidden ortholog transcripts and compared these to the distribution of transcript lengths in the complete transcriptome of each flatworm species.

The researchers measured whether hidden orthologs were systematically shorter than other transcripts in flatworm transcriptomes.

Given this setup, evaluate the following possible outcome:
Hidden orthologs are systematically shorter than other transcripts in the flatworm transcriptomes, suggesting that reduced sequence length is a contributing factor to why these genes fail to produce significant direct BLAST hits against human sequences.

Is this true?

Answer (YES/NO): NO